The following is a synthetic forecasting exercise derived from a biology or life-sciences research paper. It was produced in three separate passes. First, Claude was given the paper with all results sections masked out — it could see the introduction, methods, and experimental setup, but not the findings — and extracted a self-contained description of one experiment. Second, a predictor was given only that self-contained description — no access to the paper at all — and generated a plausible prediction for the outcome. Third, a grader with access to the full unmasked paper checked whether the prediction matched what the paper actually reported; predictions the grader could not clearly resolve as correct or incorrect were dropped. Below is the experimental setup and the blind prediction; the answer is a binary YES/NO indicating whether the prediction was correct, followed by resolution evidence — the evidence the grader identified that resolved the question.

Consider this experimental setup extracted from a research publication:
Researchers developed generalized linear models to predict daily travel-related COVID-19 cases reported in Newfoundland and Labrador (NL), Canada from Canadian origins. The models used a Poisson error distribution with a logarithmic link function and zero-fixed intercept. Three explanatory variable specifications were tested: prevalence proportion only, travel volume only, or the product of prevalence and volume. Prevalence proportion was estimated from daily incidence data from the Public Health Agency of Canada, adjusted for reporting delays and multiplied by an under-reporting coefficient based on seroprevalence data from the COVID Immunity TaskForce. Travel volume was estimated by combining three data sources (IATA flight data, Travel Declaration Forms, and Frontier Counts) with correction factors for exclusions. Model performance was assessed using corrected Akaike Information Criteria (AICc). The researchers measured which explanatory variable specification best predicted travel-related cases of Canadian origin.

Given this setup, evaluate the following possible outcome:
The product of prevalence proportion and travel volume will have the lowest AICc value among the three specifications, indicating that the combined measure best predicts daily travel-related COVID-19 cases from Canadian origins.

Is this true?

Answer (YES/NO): YES